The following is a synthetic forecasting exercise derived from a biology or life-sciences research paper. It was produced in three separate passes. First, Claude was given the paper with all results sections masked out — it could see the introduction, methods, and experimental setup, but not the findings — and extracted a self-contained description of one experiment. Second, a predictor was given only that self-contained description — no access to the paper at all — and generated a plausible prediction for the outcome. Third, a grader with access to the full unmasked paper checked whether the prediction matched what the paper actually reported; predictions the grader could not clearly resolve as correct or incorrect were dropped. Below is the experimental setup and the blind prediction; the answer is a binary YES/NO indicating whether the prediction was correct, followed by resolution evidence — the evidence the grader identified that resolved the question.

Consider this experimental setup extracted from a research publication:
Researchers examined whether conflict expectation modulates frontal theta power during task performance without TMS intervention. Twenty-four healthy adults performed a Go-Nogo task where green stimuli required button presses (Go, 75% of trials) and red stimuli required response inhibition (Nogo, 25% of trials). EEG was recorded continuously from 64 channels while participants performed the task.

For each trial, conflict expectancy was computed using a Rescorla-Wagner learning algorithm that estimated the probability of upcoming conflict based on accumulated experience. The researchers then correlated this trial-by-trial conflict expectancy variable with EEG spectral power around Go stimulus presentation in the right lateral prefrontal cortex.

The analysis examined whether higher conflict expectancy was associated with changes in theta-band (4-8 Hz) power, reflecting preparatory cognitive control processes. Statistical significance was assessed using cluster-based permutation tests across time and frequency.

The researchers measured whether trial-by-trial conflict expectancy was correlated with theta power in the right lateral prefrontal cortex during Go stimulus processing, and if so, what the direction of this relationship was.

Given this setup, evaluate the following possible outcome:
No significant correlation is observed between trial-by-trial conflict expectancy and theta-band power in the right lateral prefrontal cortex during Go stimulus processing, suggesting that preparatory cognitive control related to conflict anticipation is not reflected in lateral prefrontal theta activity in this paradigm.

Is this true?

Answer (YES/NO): NO